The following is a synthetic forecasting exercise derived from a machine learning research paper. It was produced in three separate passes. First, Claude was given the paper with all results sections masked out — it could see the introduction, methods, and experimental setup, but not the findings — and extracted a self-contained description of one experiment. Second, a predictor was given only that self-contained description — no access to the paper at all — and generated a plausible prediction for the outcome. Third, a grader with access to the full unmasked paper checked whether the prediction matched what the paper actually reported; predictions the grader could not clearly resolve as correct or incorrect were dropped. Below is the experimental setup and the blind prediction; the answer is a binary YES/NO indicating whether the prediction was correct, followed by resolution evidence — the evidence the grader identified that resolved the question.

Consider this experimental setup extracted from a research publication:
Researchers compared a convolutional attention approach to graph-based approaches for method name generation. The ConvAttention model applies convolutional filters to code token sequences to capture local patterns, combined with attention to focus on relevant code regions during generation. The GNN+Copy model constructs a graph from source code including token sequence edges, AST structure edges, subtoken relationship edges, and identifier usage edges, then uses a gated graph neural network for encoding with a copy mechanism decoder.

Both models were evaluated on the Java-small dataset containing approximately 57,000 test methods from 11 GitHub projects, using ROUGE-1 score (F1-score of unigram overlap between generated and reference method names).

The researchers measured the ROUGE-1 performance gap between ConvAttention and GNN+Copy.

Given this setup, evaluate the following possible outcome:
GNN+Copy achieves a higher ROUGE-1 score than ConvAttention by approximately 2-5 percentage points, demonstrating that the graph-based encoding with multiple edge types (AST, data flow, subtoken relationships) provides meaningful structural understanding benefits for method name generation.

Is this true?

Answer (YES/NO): NO